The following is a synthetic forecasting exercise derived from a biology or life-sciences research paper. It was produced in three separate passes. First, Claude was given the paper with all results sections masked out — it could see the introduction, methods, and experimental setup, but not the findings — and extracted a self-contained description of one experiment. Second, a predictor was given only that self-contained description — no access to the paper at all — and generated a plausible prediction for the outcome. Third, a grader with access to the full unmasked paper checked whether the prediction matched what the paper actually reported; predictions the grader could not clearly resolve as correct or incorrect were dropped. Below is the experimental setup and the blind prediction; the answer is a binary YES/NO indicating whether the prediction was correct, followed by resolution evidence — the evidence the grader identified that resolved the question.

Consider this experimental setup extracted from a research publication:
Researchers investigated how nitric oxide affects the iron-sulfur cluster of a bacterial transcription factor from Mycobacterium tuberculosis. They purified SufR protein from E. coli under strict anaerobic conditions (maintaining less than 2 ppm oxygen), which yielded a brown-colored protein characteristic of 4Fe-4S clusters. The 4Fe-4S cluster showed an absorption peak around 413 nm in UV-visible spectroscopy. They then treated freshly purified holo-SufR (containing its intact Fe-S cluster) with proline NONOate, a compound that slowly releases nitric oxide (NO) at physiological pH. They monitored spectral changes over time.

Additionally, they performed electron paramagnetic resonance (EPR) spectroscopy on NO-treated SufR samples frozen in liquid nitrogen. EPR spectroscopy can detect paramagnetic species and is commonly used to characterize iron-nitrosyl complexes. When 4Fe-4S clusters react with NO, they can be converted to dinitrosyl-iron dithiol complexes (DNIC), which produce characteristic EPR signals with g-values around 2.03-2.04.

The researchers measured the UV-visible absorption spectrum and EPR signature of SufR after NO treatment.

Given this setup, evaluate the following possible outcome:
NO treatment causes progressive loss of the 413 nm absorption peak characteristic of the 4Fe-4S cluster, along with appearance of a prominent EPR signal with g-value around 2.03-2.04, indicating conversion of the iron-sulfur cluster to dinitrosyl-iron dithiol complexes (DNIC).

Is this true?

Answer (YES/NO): YES